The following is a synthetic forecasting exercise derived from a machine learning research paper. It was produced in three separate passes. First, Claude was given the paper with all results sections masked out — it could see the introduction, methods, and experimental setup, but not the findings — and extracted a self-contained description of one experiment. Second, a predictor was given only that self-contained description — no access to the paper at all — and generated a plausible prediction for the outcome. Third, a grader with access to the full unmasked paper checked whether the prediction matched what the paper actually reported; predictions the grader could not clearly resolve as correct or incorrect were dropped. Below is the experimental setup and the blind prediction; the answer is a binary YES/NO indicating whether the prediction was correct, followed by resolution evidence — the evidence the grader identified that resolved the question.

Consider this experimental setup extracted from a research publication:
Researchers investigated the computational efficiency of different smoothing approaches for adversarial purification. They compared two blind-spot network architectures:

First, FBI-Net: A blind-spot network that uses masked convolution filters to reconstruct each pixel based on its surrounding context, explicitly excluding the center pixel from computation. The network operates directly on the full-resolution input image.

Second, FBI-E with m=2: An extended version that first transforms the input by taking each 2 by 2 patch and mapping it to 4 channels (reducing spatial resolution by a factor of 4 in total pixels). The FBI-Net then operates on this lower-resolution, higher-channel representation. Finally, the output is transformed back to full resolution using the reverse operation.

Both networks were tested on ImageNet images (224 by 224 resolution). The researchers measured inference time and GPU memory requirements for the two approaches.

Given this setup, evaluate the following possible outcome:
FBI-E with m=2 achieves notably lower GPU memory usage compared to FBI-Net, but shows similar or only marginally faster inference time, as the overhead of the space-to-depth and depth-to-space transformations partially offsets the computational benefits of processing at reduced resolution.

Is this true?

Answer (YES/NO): NO